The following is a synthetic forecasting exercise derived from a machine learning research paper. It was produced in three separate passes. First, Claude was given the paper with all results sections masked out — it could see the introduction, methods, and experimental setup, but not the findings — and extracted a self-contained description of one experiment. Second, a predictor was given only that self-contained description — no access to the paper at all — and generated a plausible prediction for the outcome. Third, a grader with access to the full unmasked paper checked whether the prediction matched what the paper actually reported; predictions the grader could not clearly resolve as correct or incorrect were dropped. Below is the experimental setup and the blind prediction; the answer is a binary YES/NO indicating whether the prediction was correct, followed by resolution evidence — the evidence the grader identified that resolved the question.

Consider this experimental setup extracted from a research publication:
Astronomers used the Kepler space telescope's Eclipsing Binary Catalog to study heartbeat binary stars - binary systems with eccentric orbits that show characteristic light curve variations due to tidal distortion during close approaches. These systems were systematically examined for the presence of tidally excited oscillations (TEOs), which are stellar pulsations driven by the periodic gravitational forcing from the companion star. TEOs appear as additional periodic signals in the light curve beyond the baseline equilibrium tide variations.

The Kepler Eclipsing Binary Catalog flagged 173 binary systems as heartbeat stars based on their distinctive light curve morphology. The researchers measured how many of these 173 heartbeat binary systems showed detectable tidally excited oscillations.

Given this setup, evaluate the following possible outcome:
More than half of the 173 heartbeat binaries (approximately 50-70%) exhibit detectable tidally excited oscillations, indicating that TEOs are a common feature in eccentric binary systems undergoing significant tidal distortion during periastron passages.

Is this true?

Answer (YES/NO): NO